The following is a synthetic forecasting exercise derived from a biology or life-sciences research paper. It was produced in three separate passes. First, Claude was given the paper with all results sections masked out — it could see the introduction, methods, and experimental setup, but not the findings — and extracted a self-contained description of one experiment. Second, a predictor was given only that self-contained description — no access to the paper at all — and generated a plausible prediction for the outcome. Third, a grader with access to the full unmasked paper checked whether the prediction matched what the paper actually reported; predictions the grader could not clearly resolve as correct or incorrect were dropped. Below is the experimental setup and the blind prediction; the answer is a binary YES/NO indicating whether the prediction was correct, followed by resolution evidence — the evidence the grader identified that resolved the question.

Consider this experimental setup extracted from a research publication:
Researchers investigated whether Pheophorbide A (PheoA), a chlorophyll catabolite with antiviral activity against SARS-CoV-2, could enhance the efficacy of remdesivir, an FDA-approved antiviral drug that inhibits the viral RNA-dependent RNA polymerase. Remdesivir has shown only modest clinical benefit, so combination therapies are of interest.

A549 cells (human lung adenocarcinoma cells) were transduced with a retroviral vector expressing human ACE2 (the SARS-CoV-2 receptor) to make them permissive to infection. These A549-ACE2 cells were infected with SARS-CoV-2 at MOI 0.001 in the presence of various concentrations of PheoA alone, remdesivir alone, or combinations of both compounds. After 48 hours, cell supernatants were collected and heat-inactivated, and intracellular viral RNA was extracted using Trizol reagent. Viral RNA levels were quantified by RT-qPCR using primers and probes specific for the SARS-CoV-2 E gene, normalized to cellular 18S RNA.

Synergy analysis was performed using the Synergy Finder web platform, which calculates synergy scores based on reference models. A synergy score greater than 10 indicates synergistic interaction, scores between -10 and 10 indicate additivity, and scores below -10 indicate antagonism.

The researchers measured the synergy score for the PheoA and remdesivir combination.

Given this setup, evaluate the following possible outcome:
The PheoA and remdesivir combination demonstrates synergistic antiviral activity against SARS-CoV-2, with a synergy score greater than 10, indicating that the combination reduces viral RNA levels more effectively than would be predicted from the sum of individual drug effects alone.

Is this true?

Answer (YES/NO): NO